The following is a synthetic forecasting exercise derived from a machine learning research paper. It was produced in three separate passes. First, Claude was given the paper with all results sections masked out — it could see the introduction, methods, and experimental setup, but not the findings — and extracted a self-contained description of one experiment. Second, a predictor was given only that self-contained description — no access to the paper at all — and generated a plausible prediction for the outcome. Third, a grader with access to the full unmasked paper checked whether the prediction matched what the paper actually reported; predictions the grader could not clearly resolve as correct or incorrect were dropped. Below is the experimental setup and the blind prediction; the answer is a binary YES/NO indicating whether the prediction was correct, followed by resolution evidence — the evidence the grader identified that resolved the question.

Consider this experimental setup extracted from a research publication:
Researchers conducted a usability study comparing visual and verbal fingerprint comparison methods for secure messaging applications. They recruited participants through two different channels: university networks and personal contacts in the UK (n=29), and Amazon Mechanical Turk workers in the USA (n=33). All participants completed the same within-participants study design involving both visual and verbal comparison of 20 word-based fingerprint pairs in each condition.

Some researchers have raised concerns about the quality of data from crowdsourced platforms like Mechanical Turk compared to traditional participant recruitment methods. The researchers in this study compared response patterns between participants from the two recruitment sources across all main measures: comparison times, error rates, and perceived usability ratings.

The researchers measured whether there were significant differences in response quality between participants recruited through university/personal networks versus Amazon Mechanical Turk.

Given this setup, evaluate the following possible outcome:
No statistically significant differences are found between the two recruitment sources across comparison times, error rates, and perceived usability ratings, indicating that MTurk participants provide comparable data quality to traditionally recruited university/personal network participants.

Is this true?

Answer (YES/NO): YES